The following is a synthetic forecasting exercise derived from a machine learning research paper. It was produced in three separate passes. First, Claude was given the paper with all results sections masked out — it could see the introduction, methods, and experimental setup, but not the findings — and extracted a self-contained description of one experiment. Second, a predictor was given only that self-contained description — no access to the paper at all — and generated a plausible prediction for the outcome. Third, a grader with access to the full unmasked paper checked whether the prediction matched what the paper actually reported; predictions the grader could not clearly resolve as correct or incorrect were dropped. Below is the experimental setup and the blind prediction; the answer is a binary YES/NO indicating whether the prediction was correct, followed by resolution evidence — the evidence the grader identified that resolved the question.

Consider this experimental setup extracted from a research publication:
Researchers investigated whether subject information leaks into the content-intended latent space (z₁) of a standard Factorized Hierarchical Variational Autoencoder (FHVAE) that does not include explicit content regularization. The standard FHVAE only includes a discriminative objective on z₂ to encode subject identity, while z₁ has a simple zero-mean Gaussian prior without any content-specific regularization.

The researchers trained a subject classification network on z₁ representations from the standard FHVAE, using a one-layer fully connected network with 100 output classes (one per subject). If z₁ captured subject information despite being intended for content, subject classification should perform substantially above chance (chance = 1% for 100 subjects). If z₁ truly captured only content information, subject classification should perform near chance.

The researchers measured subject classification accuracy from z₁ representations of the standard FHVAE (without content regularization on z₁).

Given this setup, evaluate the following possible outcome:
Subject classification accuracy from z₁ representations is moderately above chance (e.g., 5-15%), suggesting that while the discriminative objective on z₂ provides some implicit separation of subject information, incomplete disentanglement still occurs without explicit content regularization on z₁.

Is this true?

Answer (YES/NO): NO